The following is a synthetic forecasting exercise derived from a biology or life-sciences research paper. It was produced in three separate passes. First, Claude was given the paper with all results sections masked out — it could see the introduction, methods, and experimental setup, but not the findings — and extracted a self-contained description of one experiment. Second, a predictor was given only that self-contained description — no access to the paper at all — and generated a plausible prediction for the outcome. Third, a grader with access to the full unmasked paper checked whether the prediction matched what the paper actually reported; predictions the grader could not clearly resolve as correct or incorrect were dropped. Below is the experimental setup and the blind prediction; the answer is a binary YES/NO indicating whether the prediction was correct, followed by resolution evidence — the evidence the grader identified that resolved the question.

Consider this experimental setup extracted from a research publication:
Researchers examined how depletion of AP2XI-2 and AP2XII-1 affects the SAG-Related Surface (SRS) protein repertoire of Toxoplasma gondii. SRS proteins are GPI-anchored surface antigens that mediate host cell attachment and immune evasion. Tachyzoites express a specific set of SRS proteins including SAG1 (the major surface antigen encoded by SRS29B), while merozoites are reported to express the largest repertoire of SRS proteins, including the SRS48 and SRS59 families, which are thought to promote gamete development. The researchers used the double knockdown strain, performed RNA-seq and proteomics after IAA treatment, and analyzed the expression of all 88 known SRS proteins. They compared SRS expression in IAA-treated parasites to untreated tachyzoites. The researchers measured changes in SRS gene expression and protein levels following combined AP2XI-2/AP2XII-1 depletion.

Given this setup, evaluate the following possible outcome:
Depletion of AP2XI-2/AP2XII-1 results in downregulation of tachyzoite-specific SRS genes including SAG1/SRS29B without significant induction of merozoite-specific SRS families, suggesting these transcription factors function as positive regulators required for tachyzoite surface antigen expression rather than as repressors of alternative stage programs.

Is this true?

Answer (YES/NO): NO